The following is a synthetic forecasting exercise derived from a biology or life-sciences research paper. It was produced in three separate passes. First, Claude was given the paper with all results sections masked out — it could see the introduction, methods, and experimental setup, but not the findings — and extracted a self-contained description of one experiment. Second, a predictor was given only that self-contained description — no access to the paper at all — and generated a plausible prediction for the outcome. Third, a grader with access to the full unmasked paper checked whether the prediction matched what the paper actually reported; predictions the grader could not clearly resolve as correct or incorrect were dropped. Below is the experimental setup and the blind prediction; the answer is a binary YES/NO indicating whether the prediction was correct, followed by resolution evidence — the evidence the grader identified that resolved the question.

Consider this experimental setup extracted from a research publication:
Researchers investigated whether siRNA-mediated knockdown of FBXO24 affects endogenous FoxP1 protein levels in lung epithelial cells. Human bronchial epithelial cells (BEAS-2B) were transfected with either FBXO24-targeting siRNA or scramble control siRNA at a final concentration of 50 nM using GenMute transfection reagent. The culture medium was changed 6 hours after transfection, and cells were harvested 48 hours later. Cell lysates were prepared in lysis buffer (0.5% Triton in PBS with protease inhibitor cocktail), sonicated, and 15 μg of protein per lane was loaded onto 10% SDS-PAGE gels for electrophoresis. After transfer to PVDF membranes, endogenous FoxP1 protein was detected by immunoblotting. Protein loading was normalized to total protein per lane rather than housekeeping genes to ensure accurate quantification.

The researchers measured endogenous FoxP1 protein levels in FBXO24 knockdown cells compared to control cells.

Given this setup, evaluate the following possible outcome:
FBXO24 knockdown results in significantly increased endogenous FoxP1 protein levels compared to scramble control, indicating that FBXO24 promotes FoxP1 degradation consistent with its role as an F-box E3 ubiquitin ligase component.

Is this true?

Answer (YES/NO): YES